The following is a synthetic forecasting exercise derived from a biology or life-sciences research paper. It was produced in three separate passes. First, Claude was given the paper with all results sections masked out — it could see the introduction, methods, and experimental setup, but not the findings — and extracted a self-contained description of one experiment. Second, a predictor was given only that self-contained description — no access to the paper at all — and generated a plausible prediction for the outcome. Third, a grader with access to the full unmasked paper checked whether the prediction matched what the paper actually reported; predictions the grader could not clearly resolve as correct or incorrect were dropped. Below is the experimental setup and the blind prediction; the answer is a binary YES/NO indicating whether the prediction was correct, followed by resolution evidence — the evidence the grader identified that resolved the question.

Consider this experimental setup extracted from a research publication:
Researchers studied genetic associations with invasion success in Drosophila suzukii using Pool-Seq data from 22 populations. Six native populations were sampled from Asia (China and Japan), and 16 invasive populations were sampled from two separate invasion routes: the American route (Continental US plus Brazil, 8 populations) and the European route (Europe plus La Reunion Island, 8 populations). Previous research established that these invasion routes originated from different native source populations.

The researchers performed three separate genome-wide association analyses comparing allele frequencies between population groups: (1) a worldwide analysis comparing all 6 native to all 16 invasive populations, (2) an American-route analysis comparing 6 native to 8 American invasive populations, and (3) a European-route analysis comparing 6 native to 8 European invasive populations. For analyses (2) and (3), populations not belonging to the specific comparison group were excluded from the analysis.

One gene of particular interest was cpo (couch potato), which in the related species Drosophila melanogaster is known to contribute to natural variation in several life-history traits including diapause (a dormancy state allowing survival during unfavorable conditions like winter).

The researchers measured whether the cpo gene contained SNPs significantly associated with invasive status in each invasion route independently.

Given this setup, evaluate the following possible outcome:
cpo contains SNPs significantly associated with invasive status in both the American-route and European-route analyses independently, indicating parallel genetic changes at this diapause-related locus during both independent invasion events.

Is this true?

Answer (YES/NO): YES